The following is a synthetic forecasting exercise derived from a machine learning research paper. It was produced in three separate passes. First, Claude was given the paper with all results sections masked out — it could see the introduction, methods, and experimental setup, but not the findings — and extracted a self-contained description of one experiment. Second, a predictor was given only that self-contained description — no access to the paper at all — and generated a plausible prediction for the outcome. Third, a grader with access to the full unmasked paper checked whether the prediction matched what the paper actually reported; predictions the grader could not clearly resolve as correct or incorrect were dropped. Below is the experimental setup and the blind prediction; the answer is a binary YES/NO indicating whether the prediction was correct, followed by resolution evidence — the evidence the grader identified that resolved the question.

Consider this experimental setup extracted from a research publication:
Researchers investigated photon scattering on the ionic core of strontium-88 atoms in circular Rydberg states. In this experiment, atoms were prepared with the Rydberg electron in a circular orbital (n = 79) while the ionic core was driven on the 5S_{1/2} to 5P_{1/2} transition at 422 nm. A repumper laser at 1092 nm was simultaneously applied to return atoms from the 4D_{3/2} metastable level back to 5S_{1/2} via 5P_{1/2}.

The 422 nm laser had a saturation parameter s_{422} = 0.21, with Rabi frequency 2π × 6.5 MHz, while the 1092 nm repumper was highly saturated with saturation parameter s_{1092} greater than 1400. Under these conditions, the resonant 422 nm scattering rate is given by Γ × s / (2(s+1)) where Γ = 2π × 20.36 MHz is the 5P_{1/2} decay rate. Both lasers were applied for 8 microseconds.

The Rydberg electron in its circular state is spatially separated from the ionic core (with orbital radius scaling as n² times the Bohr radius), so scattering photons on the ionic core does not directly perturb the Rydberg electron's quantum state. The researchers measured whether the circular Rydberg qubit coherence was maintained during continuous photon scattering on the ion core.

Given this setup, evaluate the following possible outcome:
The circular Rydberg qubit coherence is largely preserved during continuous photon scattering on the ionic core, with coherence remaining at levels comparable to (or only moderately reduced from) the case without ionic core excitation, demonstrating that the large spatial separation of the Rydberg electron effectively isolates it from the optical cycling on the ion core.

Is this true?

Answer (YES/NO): YES